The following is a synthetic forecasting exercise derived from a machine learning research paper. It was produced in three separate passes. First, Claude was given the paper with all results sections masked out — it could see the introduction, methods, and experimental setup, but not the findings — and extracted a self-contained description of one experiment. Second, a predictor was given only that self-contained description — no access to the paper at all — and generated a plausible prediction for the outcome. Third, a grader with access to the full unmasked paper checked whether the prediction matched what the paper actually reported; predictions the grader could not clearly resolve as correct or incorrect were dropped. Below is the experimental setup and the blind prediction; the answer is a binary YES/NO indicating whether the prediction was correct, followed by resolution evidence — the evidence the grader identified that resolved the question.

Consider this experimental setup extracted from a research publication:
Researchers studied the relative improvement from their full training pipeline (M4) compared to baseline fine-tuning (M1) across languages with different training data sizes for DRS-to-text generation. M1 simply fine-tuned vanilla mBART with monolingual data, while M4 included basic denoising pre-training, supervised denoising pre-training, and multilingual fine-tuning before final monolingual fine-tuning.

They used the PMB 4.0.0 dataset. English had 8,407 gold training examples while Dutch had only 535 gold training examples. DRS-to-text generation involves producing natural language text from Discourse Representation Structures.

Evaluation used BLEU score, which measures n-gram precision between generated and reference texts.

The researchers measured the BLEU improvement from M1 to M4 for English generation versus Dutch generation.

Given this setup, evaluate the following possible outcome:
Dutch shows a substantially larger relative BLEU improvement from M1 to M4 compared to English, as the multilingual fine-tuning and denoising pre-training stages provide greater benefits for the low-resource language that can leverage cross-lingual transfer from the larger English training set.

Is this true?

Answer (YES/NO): YES